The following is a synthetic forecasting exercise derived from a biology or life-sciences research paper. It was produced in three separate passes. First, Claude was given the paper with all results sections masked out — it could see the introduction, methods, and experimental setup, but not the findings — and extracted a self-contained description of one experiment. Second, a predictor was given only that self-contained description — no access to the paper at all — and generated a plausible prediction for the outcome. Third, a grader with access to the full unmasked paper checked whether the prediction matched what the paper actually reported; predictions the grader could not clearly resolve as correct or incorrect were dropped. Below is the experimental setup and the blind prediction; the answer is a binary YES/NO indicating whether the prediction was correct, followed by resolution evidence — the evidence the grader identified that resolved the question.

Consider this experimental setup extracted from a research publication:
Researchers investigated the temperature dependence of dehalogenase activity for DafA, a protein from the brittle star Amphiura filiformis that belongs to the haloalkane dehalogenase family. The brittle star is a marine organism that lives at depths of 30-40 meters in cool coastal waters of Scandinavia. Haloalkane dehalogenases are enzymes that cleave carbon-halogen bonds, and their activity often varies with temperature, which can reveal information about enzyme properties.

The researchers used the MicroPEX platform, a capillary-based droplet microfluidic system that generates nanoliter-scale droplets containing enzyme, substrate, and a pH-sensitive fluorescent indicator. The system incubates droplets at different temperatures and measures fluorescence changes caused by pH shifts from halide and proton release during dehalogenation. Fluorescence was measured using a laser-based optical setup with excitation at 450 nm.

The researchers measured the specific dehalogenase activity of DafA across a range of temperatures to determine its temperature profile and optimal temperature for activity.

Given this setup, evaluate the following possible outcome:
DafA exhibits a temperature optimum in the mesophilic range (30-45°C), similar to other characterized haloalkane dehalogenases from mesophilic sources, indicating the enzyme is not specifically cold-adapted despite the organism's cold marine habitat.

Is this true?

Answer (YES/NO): YES